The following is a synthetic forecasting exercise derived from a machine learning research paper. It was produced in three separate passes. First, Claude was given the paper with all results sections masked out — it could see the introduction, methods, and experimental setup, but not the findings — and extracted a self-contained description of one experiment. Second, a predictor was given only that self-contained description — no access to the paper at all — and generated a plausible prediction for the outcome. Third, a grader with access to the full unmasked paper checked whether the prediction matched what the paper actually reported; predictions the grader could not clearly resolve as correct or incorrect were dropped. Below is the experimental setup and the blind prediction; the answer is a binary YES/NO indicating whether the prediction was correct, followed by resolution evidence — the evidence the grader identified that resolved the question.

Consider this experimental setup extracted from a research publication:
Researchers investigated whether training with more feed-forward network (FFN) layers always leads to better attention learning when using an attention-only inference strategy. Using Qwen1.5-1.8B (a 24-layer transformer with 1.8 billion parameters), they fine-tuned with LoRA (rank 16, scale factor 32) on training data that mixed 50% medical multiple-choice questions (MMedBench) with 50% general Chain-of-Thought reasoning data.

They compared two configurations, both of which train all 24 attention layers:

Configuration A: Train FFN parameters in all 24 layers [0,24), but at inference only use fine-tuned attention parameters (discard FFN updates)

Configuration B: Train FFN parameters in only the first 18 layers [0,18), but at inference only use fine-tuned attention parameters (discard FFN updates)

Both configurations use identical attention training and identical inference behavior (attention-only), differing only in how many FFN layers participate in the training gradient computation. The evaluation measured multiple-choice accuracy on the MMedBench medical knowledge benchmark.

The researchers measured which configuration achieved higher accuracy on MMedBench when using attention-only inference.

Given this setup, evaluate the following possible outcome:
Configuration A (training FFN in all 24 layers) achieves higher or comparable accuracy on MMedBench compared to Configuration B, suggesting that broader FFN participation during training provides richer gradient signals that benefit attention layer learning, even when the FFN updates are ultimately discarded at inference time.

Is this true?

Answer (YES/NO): NO